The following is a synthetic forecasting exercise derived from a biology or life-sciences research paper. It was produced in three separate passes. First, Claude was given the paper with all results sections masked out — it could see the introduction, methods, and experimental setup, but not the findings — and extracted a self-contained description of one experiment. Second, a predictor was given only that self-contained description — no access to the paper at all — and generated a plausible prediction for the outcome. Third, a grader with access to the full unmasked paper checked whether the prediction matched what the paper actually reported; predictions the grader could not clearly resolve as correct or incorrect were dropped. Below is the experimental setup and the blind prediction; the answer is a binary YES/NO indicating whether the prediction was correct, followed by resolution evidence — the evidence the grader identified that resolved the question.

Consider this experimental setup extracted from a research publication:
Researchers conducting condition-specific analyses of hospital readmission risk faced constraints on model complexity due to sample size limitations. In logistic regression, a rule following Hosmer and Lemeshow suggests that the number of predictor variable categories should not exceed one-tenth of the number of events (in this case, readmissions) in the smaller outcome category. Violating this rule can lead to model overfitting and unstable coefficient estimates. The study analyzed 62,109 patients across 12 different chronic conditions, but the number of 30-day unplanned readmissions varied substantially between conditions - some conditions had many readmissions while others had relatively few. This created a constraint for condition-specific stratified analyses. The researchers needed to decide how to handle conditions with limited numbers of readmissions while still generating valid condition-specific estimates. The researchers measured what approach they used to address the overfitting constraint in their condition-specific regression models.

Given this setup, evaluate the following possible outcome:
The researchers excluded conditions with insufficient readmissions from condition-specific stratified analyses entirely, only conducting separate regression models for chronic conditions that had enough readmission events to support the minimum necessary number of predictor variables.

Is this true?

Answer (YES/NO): YES